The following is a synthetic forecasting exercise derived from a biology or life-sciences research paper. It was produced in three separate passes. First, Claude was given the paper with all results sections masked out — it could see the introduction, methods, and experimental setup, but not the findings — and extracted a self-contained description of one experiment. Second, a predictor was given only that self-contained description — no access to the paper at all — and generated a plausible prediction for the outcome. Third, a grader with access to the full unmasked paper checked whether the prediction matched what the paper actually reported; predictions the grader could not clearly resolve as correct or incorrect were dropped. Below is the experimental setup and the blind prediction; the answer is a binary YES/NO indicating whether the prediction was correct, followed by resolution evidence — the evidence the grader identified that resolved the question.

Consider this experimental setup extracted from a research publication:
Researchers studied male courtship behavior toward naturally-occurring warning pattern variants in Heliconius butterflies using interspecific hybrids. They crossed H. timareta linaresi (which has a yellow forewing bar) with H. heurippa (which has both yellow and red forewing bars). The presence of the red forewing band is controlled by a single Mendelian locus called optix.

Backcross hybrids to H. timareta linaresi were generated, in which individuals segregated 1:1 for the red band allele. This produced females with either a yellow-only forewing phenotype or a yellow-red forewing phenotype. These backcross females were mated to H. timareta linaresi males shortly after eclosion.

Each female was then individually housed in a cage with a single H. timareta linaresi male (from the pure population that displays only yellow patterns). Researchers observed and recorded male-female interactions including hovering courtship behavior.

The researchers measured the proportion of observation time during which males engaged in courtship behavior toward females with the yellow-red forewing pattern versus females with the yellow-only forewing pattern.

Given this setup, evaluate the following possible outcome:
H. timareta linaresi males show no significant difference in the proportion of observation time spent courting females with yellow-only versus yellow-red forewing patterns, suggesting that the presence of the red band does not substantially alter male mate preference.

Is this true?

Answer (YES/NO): NO